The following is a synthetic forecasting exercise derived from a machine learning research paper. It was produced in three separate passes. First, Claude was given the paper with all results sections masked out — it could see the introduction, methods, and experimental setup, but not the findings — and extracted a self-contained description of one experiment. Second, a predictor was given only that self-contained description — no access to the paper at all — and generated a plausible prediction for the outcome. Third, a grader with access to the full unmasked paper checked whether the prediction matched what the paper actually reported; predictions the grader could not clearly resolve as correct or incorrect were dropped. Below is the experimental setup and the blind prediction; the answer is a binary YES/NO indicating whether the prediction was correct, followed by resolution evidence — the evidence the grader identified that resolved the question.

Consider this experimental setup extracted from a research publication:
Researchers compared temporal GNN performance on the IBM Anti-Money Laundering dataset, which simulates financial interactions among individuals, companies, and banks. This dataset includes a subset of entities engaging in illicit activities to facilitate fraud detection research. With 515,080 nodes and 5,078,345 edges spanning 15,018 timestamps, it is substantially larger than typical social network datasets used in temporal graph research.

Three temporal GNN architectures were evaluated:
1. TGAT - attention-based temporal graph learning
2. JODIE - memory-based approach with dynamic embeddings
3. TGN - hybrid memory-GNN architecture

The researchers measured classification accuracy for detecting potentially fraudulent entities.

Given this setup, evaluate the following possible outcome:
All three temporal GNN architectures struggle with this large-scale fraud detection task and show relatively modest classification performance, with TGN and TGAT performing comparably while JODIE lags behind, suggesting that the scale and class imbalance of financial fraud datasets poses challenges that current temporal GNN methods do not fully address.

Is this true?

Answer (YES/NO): NO